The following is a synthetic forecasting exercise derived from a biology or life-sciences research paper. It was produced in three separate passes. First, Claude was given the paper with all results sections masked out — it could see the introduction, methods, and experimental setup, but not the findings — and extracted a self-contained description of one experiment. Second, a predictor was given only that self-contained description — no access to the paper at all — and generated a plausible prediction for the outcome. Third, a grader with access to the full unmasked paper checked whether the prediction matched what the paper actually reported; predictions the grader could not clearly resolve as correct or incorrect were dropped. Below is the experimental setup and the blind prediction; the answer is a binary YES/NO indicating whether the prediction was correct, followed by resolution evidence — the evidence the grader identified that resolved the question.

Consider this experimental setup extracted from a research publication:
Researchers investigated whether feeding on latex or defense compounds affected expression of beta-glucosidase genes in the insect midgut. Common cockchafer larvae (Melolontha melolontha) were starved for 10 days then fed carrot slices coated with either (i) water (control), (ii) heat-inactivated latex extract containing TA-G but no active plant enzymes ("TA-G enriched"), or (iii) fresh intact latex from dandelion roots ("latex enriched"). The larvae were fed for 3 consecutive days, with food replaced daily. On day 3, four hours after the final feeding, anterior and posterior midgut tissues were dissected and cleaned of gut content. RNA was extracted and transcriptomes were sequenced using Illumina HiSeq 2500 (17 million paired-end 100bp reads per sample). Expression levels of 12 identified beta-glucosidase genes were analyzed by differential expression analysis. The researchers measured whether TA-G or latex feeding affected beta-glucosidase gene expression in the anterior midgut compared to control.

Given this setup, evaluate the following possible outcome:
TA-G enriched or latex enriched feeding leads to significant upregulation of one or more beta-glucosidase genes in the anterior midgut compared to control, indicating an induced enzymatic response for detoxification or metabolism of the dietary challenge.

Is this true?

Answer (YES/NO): NO